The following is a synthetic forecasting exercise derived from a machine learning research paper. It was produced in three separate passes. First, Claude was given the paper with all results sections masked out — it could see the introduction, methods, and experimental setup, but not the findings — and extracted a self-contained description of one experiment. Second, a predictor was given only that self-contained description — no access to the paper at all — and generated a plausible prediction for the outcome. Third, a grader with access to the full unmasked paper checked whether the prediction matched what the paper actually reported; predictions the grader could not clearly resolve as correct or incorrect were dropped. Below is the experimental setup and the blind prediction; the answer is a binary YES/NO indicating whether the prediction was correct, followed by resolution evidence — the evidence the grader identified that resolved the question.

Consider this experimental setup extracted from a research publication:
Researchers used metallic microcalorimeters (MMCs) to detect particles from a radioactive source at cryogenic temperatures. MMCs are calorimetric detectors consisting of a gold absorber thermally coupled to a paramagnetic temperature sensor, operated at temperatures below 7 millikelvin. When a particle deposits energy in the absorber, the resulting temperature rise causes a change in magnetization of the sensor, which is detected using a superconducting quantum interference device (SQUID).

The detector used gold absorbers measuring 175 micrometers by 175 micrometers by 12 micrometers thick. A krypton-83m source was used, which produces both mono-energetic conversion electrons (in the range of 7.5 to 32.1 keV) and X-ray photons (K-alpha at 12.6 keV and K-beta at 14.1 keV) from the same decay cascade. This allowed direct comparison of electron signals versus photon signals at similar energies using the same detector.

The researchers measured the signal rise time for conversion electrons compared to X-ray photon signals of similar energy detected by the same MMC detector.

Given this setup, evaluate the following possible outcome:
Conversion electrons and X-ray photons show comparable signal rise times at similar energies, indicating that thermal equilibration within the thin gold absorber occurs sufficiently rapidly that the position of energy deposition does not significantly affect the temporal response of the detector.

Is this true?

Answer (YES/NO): YES